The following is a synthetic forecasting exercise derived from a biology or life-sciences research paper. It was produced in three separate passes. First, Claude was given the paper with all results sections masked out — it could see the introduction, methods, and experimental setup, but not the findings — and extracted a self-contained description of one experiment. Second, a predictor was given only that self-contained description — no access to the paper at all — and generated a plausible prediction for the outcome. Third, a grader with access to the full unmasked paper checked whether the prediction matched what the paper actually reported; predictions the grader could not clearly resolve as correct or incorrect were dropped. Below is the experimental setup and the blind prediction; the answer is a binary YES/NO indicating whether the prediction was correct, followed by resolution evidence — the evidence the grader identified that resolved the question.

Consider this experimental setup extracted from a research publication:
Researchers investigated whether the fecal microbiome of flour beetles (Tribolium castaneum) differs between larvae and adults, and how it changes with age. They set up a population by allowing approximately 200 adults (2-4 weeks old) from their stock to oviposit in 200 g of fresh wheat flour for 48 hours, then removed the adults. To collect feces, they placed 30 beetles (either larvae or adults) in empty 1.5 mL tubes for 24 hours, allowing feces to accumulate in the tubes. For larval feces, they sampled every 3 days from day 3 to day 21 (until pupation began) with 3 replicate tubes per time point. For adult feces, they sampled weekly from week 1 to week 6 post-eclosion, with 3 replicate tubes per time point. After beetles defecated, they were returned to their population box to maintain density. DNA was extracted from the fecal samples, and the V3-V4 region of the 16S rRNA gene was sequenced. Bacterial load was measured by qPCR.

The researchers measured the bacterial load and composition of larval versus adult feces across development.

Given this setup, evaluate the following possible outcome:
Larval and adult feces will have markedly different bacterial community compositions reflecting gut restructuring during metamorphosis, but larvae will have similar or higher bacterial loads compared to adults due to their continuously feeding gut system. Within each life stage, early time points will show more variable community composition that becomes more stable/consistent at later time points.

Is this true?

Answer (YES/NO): NO